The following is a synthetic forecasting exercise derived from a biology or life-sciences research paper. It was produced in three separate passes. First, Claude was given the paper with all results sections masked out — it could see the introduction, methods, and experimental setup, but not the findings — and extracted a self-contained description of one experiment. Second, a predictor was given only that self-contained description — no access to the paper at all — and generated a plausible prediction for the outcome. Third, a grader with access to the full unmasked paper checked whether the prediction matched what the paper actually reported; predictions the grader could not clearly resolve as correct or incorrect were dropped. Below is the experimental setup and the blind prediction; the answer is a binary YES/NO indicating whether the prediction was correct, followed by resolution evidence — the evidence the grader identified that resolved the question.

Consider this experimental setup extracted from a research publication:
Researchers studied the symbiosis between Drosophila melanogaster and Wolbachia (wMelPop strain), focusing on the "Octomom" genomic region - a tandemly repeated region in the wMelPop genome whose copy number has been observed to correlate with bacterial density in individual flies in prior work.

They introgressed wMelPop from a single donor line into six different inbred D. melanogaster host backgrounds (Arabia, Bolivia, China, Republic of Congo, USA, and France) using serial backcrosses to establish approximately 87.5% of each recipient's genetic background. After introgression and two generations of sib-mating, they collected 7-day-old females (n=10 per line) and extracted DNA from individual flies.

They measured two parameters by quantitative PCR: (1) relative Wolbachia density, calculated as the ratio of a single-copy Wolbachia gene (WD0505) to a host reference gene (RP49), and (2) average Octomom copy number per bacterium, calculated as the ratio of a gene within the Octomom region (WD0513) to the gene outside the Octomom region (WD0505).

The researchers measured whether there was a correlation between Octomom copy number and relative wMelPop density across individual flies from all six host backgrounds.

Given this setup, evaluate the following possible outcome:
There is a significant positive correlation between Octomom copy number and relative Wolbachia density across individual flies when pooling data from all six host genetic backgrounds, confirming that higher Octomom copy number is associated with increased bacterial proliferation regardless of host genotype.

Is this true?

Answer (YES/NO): NO